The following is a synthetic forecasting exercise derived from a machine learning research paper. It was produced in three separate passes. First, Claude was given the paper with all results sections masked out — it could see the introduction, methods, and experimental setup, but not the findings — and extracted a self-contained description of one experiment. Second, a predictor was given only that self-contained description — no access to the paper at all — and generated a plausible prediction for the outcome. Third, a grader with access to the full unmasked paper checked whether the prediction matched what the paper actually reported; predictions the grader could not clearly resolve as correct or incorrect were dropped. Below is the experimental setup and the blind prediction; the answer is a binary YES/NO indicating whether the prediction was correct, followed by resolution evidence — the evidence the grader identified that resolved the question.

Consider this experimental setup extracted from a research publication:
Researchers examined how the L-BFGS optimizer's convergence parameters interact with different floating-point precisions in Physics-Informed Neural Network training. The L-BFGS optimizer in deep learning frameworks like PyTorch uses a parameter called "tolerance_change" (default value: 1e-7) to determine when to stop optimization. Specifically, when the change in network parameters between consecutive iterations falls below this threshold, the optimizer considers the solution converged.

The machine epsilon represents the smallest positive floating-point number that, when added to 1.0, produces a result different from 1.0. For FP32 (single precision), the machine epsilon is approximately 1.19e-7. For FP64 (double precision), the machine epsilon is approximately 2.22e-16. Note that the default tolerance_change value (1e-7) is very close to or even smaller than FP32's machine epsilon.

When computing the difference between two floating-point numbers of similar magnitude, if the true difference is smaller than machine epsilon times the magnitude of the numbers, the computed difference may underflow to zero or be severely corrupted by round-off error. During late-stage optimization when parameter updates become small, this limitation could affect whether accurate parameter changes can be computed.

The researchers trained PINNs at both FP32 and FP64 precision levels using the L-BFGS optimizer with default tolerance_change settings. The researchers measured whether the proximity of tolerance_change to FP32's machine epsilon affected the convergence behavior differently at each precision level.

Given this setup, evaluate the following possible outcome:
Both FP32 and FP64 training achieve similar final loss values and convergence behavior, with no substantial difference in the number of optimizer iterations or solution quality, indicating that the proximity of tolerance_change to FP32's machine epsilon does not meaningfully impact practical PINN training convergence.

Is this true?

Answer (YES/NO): NO